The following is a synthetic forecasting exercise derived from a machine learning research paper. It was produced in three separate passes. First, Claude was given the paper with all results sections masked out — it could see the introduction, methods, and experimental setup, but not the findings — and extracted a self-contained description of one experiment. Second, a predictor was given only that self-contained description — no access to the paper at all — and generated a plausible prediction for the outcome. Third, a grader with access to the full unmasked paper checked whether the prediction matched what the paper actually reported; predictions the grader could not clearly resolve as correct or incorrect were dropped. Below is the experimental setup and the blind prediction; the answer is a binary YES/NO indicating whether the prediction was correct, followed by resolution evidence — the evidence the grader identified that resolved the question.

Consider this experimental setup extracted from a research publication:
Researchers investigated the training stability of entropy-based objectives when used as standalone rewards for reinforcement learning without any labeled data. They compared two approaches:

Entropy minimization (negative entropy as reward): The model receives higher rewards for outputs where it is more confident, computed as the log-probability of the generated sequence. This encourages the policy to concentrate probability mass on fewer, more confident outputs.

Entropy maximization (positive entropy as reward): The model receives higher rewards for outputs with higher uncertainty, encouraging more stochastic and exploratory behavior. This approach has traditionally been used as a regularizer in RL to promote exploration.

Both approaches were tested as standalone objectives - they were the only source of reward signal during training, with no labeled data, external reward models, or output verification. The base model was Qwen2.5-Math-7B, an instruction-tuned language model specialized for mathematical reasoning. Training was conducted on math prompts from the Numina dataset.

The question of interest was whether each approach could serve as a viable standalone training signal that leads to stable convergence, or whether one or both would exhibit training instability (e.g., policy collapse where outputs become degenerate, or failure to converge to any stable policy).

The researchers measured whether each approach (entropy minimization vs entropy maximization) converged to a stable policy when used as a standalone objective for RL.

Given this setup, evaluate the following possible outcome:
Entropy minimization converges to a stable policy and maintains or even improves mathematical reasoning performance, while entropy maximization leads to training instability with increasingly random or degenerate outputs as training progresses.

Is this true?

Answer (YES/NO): YES